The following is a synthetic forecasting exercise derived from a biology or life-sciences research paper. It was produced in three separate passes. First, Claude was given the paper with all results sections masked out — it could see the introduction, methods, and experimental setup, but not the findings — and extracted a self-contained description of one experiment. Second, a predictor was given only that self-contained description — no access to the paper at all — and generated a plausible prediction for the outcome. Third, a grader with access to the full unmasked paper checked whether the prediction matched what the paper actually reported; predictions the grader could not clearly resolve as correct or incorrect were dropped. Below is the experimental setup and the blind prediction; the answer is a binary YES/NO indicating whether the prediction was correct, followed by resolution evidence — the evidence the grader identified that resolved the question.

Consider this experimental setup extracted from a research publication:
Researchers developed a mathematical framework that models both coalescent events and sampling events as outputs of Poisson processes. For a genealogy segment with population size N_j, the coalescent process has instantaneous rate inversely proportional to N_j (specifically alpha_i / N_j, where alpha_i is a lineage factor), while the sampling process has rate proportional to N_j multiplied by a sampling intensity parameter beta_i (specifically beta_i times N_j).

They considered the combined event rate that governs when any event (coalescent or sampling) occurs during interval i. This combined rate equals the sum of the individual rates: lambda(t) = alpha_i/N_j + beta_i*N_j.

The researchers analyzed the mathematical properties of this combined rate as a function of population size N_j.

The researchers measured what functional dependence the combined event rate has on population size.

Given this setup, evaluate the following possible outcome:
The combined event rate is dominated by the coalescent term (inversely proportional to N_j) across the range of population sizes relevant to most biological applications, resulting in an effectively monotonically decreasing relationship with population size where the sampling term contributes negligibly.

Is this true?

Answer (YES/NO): NO